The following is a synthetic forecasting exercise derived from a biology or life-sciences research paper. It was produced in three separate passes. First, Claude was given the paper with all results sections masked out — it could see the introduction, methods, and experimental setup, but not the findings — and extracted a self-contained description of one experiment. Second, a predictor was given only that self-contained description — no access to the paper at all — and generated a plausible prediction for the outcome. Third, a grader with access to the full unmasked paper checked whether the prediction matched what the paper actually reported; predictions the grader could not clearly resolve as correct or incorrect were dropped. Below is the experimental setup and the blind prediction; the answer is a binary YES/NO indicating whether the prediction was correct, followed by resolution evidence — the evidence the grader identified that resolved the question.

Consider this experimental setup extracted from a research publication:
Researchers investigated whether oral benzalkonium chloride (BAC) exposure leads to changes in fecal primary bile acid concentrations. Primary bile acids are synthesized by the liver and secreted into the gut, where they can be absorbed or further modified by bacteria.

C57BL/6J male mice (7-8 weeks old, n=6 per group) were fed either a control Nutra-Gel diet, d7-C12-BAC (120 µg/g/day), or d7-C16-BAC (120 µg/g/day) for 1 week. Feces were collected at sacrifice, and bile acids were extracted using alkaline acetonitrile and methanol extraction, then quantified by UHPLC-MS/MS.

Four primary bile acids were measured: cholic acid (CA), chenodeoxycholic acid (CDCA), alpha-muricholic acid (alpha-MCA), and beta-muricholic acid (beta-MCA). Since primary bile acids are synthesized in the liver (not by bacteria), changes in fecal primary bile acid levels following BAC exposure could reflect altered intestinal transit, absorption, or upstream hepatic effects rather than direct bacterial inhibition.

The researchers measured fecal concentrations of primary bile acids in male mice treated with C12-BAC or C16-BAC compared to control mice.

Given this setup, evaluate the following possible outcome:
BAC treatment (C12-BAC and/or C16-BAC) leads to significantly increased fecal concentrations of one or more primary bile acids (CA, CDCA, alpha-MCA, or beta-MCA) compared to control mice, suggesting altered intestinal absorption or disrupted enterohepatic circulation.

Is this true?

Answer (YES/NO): YES